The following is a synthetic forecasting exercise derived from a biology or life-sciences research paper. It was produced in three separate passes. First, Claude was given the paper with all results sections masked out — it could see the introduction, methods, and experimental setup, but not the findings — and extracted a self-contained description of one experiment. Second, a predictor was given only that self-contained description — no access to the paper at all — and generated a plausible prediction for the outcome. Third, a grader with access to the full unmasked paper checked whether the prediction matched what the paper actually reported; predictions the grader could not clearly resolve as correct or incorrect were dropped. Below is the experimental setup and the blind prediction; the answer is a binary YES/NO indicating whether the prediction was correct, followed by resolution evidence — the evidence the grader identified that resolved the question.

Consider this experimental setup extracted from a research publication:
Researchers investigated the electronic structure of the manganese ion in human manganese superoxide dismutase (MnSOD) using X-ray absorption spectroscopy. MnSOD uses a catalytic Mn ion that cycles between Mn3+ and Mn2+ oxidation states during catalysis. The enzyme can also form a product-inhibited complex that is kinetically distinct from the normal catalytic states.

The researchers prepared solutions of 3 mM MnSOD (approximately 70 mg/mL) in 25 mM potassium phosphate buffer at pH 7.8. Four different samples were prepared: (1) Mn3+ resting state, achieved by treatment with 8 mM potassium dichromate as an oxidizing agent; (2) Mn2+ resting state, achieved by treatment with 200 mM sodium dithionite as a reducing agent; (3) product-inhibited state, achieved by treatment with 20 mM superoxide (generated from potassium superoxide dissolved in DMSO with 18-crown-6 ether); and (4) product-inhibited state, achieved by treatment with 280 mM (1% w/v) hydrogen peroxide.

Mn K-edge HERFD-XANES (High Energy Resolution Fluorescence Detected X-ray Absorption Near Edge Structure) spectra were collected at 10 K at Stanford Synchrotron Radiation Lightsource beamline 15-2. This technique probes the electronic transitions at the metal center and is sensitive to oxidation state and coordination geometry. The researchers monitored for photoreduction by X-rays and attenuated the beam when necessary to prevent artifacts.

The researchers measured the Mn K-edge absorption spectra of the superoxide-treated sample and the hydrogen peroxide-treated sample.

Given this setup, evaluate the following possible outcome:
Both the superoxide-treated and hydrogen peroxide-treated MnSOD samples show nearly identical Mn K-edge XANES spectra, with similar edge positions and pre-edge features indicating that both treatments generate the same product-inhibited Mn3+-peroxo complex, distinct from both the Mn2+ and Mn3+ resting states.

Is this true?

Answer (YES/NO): NO